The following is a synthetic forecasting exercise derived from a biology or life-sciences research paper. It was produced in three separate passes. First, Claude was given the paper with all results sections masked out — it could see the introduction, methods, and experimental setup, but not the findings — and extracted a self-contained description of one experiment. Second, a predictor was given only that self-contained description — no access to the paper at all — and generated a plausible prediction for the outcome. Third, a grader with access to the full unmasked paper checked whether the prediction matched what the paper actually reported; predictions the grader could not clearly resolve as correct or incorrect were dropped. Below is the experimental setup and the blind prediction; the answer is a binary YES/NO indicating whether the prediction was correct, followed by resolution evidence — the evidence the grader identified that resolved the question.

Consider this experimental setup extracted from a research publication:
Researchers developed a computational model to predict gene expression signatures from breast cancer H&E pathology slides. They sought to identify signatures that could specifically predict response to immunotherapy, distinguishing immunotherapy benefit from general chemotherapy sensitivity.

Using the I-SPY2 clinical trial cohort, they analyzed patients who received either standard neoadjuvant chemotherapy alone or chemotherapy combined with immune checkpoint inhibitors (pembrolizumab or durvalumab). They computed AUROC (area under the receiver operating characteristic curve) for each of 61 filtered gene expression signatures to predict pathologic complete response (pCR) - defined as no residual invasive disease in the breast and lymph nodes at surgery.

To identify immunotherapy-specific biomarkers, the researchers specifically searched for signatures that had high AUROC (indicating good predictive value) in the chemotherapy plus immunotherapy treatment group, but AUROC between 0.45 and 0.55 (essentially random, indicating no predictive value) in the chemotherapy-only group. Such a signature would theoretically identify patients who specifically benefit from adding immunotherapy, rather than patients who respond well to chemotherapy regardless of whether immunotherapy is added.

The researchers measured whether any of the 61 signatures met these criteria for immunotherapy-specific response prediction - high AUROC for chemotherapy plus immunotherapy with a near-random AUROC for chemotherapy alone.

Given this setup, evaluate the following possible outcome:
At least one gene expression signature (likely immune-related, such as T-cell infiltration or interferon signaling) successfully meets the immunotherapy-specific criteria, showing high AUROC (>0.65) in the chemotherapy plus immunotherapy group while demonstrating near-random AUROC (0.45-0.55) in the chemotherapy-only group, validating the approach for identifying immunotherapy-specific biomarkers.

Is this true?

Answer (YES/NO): NO